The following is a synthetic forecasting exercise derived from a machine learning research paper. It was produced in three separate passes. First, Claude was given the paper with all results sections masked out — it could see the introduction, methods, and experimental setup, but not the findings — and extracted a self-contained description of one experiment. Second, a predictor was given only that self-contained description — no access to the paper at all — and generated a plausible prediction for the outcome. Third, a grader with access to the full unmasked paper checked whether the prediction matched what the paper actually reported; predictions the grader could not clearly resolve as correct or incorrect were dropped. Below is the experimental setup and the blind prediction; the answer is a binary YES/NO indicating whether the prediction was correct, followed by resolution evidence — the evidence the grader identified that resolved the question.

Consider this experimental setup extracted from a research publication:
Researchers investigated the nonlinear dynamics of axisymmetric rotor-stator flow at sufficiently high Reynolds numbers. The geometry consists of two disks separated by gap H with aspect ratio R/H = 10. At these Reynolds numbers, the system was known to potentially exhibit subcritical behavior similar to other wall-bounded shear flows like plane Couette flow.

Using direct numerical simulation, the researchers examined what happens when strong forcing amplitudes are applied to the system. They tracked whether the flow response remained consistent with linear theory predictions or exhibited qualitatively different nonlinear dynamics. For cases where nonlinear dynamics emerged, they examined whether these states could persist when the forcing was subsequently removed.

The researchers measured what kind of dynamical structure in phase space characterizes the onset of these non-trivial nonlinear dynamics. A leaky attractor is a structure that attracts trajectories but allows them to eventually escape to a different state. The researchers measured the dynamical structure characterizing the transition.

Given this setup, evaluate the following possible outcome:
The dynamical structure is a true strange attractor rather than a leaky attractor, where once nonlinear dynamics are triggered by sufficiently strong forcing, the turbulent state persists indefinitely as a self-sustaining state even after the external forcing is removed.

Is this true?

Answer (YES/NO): NO